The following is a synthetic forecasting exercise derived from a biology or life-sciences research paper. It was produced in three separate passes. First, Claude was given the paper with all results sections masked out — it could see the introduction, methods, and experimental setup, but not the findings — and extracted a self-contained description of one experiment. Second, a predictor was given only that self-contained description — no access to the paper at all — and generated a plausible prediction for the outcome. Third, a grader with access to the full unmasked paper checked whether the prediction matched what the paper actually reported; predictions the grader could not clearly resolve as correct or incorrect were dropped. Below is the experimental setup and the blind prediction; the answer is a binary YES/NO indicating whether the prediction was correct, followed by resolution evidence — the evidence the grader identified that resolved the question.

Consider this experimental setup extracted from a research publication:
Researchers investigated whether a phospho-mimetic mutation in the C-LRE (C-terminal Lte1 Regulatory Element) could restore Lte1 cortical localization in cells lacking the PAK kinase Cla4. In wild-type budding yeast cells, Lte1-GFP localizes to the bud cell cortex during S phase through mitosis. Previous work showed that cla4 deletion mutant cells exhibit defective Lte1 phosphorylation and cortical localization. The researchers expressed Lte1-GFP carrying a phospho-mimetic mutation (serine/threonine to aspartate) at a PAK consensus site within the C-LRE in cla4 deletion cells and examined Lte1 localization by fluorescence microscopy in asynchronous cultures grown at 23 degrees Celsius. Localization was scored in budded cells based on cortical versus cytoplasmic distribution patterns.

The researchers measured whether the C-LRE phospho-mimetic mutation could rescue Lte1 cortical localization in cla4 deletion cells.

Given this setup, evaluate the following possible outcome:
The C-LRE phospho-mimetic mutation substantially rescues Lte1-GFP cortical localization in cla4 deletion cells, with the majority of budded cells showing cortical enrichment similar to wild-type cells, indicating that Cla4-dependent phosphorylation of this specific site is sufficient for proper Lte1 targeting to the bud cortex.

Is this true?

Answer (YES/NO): NO